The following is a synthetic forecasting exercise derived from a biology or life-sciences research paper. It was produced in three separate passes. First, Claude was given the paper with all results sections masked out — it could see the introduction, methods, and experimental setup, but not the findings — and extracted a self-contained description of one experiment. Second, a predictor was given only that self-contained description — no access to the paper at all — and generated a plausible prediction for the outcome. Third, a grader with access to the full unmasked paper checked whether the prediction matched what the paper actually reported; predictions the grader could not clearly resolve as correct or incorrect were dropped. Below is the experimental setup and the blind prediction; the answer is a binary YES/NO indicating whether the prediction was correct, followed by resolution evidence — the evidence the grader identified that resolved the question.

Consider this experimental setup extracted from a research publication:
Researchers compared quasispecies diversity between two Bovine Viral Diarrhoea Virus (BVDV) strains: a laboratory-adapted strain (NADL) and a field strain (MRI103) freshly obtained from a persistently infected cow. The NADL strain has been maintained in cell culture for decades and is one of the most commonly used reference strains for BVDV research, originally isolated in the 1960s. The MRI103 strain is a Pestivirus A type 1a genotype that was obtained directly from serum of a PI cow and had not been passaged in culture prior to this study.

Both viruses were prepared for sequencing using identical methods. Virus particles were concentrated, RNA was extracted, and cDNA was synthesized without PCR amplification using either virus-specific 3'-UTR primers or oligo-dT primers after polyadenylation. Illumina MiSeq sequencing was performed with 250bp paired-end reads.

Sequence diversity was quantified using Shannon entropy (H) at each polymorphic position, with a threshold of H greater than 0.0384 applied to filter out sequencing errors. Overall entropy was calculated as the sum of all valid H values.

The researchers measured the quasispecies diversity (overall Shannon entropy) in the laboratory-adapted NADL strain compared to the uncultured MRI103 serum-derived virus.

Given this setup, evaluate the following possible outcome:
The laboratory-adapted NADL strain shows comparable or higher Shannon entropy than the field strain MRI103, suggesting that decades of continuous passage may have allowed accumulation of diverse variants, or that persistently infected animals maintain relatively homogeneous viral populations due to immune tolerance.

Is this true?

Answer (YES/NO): NO